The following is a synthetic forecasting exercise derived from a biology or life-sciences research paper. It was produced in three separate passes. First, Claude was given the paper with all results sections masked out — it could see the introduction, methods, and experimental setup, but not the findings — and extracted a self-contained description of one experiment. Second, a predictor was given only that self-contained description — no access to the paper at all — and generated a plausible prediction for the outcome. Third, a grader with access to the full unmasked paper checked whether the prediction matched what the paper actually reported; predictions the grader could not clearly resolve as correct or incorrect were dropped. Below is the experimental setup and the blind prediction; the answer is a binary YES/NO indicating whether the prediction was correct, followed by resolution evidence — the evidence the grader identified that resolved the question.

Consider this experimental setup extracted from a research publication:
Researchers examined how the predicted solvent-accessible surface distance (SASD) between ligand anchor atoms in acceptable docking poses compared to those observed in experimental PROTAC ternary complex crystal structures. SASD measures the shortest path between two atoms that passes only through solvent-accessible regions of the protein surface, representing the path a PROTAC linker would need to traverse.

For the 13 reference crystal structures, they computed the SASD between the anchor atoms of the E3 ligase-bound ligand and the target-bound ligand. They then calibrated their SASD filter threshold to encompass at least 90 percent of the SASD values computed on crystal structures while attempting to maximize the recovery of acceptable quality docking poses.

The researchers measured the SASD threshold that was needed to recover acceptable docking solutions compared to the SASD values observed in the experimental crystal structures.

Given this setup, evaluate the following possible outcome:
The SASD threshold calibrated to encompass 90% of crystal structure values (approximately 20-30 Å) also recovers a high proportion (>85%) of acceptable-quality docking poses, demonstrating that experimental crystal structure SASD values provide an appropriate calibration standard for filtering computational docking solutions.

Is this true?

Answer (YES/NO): NO